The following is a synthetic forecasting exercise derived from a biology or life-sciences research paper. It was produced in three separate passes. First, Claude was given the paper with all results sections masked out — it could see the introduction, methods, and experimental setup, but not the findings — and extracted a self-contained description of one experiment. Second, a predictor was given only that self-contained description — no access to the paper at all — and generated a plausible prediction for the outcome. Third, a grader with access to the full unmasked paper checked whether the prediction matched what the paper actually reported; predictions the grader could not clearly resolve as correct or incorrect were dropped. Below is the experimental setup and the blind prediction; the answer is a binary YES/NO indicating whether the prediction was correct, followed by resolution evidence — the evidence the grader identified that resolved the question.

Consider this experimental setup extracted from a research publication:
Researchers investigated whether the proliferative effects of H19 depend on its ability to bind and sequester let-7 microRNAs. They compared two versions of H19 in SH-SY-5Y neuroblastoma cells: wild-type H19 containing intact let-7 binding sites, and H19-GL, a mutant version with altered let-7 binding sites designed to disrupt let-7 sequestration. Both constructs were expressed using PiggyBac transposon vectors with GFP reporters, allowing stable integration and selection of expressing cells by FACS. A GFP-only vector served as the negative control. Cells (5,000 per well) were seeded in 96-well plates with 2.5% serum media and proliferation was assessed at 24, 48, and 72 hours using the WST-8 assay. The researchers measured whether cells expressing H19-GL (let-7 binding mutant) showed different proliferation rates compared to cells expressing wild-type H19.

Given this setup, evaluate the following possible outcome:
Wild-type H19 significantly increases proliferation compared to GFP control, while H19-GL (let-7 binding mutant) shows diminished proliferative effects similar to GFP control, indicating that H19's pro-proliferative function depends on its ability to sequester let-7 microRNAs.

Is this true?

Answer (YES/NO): NO